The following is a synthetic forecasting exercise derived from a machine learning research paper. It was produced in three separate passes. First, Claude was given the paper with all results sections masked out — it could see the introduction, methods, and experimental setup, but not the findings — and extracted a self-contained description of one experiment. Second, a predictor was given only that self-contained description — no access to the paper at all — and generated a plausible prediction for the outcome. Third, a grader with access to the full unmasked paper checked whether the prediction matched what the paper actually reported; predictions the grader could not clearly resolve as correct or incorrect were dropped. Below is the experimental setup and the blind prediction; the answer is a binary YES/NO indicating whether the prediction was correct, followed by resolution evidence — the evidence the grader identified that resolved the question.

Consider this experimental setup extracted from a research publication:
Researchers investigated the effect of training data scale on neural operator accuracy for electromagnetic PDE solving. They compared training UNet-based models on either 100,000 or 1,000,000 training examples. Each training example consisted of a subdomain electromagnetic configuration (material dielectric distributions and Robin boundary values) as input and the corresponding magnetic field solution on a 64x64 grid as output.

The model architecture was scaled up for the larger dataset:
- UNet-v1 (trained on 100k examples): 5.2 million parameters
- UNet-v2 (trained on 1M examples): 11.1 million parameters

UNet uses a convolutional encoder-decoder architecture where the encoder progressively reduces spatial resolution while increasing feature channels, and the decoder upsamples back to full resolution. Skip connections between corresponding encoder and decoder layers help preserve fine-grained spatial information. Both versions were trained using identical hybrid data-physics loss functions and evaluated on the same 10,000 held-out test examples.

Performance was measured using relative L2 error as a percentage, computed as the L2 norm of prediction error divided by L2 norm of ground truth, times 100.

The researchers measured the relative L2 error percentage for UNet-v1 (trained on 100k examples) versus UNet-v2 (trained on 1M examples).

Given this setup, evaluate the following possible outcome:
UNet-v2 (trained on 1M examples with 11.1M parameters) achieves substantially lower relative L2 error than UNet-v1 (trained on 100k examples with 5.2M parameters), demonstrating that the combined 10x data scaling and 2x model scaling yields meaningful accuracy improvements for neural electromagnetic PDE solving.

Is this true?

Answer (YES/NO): YES